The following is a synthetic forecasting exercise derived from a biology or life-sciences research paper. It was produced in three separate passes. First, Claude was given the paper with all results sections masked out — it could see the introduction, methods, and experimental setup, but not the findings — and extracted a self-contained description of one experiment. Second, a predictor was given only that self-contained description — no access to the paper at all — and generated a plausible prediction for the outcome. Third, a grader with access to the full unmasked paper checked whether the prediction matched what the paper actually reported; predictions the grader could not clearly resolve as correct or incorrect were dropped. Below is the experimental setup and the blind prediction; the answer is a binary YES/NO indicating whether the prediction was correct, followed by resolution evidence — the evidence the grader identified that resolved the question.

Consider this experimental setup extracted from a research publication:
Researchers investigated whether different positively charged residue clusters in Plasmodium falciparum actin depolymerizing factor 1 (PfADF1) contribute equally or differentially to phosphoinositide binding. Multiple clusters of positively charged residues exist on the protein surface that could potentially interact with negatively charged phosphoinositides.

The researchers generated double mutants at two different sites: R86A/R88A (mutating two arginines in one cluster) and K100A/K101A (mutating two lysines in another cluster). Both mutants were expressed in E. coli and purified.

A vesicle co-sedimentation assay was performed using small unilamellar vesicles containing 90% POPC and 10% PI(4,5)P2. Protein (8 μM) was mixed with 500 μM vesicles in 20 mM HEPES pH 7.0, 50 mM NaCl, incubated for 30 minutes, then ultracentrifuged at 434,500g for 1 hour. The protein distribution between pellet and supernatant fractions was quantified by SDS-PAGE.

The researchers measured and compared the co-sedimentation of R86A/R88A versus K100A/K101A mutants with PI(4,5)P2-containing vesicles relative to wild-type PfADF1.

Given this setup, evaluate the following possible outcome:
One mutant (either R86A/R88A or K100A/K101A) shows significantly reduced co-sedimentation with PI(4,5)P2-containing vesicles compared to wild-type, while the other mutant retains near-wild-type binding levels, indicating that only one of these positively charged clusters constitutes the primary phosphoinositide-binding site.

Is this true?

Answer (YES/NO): NO